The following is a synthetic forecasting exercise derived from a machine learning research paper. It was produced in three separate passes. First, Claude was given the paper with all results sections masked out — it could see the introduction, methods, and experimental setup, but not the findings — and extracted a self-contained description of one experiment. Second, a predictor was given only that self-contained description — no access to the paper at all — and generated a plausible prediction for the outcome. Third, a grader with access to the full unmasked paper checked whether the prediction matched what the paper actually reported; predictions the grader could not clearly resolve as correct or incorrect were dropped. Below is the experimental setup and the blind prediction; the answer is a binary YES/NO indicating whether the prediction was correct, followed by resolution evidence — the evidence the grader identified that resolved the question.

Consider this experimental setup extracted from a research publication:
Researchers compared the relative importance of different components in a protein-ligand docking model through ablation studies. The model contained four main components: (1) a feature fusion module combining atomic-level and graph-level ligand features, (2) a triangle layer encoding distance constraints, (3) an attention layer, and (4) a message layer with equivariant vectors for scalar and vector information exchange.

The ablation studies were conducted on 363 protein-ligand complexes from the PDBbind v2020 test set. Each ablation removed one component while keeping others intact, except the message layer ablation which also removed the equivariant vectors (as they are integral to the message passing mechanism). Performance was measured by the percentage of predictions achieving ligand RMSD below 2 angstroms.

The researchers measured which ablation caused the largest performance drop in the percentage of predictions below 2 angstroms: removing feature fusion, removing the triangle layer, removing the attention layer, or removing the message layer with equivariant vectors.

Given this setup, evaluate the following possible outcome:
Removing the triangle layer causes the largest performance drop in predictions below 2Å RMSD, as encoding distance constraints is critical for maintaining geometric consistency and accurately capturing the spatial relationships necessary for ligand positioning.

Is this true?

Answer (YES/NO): NO